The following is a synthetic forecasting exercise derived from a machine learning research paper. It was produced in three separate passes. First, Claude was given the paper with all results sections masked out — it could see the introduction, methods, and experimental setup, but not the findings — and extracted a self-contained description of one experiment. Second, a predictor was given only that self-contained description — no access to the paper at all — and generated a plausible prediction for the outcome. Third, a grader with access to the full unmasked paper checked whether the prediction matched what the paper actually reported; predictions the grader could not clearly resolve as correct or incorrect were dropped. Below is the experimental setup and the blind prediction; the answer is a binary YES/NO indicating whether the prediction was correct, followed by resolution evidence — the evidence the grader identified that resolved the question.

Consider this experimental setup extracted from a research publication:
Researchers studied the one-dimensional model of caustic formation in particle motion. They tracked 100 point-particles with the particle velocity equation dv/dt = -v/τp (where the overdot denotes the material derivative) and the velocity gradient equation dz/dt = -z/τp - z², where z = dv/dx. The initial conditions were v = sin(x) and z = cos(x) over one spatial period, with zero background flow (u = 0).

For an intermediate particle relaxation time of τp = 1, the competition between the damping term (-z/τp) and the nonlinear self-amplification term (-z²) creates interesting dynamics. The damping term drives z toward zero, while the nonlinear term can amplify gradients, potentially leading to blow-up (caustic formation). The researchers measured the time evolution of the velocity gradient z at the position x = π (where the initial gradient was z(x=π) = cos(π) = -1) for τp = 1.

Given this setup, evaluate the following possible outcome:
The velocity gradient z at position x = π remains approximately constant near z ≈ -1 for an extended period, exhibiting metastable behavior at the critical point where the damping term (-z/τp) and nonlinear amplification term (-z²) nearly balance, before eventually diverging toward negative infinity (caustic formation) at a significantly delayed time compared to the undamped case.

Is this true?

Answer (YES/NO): NO